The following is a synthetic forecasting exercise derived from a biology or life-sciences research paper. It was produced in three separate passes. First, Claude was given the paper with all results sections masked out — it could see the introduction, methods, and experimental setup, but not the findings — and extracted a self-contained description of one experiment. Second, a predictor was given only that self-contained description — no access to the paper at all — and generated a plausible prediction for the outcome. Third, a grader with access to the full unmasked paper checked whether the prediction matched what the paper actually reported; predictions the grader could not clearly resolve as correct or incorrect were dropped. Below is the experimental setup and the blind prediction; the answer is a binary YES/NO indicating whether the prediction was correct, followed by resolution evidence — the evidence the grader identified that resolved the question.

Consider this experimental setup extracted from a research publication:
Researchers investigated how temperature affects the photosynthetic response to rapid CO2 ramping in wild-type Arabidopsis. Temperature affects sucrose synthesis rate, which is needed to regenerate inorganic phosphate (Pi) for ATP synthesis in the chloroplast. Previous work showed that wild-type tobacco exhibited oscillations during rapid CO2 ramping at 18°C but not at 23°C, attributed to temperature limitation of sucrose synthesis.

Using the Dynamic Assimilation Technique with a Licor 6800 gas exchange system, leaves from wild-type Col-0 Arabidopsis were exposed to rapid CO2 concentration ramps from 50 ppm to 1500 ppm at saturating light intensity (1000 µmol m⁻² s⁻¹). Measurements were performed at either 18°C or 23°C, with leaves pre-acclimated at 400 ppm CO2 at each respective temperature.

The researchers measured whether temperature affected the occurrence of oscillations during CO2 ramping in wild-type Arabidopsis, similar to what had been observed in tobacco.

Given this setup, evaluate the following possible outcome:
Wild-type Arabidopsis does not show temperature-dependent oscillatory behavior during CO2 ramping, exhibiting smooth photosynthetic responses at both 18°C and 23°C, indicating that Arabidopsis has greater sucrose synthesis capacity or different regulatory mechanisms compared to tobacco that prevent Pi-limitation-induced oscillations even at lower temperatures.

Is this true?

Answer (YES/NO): NO